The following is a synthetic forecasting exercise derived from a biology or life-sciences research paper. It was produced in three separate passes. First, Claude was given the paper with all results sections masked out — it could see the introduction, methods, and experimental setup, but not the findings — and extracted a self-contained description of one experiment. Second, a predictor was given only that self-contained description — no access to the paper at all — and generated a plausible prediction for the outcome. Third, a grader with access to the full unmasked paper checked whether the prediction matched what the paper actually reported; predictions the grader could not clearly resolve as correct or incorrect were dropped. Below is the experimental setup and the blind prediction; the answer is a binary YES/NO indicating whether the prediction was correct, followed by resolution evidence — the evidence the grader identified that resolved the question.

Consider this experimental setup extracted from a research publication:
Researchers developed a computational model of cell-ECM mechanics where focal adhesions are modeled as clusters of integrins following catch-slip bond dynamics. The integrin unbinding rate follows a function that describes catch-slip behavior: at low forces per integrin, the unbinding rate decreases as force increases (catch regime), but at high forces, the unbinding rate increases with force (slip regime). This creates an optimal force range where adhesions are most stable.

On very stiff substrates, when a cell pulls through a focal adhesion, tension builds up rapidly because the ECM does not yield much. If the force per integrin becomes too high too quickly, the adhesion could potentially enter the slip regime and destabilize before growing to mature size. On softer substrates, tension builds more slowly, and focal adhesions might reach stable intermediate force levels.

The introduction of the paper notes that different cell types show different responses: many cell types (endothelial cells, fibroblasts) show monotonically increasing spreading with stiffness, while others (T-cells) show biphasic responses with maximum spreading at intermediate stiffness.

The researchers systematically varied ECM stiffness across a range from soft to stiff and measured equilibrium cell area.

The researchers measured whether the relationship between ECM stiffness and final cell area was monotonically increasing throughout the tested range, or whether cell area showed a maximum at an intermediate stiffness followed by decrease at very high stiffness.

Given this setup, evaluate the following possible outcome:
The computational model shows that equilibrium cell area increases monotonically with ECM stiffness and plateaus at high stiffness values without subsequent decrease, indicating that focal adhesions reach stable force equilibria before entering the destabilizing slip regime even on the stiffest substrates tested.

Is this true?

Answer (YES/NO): NO